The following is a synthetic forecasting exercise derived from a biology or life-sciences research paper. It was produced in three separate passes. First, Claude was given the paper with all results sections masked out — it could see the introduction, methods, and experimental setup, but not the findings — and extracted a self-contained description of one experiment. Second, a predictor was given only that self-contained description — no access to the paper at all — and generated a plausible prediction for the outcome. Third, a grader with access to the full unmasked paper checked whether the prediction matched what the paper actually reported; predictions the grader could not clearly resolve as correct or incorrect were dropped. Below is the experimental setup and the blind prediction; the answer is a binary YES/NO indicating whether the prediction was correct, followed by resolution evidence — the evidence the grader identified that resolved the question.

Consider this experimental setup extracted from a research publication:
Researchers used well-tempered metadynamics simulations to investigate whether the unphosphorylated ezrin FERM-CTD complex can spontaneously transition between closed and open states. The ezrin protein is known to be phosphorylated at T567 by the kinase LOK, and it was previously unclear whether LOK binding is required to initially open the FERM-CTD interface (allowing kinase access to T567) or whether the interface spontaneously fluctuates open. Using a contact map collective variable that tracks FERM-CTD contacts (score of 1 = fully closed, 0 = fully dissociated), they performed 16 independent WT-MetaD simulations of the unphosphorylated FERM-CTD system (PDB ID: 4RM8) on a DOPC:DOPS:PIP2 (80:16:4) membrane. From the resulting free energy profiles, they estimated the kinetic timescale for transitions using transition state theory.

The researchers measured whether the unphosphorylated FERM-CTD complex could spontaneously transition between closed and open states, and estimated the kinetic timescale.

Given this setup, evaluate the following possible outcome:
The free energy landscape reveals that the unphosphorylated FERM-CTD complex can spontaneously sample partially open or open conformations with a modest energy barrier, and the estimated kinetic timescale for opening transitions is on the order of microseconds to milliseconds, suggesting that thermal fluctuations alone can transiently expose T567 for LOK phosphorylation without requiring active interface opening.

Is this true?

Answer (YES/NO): YES